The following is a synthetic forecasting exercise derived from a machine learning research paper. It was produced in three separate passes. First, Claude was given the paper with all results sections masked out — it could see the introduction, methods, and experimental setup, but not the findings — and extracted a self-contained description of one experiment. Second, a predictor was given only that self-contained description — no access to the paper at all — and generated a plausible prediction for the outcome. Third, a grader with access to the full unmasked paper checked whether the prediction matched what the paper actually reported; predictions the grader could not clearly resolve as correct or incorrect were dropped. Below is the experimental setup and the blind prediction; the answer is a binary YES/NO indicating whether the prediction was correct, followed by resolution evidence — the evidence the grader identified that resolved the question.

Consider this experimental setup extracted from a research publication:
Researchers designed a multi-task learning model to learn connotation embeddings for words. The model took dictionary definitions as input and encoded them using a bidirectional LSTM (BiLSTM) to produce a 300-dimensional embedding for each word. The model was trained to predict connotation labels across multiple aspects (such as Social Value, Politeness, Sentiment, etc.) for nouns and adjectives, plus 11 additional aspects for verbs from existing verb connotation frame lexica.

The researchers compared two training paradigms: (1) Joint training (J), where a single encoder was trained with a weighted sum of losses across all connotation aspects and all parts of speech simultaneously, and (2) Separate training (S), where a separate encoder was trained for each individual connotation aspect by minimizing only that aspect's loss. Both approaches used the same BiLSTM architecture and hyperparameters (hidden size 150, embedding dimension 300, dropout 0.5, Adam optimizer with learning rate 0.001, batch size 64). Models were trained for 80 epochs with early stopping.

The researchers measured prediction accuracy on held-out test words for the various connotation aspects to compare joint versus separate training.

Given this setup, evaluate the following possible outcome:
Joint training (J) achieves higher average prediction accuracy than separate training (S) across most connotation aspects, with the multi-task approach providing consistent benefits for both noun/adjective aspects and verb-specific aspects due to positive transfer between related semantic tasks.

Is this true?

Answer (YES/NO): NO